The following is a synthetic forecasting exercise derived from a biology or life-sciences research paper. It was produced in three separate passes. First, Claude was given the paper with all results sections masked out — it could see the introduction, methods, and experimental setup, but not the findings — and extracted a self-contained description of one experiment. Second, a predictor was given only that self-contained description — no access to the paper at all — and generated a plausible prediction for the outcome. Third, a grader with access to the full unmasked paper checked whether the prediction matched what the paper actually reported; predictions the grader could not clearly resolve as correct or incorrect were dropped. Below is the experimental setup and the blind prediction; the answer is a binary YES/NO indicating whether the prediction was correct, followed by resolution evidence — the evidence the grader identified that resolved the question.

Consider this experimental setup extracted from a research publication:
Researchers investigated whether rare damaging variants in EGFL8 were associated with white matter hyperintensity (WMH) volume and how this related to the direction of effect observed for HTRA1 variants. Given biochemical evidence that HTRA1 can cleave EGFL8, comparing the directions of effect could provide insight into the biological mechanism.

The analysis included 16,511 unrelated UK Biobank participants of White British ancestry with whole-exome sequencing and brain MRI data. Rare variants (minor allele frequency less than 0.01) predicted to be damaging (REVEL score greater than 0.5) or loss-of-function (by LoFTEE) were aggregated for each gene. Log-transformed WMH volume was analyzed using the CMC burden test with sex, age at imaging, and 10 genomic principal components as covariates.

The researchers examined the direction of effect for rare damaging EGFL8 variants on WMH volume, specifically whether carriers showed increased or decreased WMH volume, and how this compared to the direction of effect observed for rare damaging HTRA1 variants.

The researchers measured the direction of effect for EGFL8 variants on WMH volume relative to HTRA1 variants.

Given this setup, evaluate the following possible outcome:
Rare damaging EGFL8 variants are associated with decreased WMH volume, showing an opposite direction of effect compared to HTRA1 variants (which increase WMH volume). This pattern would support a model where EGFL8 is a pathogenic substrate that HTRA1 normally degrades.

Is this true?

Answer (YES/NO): NO